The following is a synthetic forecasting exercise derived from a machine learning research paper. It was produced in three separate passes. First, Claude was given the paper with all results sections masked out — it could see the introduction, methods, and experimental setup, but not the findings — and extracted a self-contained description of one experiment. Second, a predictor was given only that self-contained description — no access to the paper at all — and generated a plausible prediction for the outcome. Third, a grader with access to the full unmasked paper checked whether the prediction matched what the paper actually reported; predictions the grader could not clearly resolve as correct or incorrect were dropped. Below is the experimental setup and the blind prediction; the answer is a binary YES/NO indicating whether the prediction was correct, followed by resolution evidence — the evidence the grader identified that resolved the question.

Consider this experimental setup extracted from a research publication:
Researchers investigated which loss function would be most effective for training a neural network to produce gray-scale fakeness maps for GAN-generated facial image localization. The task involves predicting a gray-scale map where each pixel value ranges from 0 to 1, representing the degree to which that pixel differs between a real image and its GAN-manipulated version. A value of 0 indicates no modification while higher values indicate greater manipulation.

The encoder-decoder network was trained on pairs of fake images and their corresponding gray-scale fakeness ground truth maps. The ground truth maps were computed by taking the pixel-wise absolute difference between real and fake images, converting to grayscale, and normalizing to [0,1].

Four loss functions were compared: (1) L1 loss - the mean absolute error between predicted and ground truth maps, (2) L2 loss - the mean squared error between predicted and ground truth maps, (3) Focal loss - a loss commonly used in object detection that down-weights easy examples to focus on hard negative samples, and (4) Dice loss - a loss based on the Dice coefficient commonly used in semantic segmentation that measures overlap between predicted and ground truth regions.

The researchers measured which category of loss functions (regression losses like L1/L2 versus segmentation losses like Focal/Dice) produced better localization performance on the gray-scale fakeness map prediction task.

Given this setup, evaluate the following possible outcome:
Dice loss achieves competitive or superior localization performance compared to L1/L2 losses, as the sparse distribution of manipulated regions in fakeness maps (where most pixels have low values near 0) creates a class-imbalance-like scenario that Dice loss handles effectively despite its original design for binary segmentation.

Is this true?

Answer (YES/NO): NO